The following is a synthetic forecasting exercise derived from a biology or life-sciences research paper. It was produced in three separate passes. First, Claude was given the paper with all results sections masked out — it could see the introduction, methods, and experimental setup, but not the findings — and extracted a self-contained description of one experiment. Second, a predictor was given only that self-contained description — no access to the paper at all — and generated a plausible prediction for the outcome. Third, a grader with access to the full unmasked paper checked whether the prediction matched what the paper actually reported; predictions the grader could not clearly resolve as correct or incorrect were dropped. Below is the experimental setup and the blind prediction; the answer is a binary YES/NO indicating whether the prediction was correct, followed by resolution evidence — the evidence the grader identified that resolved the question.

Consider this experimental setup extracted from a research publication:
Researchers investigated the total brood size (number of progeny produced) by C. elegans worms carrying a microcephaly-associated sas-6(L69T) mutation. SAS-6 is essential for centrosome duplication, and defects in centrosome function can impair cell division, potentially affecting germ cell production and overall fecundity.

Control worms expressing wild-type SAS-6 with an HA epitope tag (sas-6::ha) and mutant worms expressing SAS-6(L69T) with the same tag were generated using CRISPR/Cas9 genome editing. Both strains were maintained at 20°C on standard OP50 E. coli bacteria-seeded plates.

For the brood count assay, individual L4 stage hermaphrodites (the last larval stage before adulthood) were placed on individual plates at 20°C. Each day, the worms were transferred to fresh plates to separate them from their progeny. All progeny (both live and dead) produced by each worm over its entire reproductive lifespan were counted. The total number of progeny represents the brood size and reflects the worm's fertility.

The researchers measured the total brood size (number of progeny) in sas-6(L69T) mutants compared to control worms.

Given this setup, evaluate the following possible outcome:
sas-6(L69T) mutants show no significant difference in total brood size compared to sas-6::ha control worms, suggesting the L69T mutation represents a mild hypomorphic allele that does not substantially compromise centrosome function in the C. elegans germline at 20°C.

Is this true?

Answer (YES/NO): YES